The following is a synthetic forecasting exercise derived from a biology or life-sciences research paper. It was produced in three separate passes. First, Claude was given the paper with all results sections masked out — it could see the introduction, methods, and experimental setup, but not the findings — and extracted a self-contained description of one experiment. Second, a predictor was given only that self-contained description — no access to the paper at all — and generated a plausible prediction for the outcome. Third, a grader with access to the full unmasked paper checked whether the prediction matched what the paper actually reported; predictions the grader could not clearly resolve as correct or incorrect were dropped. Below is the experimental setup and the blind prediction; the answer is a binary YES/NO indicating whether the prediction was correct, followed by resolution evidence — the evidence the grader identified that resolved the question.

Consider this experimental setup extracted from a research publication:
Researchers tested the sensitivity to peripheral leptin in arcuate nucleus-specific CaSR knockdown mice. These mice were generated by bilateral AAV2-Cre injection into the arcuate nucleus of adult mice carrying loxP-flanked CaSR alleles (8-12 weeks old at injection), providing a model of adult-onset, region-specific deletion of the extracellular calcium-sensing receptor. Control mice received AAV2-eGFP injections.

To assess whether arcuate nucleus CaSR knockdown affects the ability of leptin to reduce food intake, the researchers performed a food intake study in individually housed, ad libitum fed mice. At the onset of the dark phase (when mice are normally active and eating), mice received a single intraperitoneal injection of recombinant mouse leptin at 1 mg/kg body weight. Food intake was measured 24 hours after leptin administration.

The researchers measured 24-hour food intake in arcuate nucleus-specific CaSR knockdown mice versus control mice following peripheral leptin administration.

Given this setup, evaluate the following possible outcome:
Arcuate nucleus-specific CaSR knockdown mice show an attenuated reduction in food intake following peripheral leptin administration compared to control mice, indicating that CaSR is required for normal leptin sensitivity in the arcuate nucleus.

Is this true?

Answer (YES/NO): YES